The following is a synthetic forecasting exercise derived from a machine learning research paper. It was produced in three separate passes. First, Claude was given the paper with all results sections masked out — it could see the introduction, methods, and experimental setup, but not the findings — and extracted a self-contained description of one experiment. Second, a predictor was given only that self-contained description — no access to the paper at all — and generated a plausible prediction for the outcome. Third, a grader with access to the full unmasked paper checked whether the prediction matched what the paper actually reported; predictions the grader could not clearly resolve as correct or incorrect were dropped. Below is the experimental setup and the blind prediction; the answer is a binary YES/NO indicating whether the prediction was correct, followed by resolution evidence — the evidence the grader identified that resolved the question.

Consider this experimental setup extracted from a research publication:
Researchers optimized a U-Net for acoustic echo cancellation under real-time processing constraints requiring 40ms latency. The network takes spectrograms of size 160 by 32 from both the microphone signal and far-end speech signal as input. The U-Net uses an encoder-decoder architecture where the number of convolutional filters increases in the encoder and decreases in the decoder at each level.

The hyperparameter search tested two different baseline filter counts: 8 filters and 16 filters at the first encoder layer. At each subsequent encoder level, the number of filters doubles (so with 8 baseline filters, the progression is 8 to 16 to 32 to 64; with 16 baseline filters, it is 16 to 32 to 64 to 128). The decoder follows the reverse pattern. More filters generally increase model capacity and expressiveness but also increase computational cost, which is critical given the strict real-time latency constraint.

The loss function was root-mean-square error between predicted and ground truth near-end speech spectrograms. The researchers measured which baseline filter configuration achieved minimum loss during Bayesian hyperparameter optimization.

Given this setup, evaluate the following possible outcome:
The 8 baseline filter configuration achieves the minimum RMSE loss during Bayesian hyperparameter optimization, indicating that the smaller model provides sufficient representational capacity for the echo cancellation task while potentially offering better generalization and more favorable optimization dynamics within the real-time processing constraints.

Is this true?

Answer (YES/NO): NO